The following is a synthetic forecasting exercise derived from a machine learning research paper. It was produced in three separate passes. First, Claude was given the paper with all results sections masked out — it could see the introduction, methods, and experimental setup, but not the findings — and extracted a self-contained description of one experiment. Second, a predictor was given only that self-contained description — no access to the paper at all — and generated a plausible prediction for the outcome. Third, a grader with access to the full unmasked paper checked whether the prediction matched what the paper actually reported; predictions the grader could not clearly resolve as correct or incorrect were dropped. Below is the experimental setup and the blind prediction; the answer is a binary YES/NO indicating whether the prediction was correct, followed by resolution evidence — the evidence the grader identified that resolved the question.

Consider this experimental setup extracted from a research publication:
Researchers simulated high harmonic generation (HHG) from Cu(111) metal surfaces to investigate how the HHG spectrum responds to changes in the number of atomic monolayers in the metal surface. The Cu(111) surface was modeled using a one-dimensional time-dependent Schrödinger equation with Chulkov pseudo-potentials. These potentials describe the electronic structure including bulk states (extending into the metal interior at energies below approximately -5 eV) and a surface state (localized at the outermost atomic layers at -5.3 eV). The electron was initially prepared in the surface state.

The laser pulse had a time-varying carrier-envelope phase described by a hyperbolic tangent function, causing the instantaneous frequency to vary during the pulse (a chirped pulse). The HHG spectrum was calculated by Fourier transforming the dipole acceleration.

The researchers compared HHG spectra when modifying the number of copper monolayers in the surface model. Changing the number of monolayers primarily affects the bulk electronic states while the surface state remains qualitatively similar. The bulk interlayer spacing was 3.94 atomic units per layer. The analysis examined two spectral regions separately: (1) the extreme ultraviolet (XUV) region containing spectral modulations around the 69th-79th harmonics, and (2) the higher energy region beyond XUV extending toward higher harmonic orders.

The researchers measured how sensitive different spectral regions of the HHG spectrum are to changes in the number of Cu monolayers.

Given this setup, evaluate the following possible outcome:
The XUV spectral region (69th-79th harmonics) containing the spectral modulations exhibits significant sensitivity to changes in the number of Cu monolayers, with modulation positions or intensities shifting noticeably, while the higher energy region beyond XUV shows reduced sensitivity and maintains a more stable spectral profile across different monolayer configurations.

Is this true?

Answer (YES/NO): YES